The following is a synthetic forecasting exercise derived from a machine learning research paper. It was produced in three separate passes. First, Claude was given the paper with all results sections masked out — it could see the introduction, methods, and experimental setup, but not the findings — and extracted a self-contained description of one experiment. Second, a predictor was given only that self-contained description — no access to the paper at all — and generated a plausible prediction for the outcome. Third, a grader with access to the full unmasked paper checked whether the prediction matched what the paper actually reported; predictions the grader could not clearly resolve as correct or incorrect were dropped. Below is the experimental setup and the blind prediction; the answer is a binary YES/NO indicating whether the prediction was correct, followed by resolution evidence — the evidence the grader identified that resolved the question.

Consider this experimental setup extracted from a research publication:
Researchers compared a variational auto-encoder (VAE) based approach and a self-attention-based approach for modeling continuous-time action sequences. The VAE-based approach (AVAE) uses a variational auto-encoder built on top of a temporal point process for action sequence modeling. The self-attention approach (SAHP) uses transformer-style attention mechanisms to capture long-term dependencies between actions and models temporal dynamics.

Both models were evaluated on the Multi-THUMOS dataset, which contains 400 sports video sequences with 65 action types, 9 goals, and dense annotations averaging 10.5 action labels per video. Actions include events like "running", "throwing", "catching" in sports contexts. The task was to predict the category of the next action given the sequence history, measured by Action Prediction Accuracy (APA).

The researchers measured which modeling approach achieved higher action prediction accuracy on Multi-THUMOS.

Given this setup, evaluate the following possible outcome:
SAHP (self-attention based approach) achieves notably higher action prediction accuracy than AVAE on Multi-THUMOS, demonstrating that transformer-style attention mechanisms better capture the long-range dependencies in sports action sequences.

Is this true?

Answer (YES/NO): NO